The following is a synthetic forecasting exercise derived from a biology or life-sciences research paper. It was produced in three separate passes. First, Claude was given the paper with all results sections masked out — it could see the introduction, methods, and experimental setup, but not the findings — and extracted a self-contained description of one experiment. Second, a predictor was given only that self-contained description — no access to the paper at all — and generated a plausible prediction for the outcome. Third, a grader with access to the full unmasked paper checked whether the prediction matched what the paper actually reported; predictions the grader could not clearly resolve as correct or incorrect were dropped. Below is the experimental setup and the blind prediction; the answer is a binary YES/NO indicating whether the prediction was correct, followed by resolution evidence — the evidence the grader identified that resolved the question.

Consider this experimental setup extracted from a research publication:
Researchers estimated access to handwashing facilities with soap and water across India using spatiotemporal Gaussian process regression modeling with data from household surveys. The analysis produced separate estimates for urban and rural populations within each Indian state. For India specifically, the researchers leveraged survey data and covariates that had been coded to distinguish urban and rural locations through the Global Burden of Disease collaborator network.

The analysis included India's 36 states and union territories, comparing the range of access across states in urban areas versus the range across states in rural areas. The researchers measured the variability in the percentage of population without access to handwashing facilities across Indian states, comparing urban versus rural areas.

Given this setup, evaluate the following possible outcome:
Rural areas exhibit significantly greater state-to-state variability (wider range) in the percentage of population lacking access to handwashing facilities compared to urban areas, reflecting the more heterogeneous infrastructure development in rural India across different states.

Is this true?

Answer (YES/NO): YES